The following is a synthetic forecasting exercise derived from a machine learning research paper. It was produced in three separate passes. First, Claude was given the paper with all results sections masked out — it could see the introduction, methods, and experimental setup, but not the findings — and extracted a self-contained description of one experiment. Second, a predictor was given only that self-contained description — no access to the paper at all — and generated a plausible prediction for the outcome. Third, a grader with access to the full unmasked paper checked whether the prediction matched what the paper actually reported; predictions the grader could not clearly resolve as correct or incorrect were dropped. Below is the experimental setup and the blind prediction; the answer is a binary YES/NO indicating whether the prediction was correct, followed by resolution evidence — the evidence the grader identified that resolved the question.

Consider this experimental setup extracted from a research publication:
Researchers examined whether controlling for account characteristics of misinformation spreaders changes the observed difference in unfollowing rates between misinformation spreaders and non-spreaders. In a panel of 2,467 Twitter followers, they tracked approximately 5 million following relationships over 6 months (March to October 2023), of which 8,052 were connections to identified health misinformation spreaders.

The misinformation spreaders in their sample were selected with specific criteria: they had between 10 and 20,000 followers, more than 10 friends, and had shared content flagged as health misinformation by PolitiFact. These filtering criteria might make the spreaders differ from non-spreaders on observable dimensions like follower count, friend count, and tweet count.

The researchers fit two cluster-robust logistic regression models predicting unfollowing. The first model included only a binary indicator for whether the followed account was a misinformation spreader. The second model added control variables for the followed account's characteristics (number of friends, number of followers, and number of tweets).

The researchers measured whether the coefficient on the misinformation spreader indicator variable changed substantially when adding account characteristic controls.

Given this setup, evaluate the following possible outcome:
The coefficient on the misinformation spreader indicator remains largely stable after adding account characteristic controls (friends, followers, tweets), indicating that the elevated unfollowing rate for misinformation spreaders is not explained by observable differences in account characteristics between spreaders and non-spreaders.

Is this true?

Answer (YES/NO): NO